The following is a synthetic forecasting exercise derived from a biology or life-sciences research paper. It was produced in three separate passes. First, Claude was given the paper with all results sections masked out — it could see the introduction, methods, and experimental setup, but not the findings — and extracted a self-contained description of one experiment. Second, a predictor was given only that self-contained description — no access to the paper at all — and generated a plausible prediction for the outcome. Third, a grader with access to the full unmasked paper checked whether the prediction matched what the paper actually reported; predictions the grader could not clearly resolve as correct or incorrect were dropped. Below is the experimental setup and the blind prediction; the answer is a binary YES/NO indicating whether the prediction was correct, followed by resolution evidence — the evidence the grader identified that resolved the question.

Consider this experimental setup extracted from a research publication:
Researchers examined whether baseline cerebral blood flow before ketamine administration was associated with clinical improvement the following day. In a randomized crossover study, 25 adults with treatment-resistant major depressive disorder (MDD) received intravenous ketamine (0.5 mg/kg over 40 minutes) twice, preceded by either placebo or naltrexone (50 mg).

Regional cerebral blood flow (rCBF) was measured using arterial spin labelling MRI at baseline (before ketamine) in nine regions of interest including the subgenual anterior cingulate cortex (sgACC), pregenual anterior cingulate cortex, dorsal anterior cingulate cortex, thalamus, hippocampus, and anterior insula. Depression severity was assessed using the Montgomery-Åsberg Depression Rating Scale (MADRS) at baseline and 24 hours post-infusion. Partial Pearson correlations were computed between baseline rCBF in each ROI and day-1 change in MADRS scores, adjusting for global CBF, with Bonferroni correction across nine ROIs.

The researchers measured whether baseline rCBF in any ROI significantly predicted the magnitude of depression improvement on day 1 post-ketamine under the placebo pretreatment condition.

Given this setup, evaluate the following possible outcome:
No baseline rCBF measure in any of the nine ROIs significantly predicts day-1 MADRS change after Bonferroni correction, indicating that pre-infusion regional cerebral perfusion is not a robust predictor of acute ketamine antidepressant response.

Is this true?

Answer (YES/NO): NO